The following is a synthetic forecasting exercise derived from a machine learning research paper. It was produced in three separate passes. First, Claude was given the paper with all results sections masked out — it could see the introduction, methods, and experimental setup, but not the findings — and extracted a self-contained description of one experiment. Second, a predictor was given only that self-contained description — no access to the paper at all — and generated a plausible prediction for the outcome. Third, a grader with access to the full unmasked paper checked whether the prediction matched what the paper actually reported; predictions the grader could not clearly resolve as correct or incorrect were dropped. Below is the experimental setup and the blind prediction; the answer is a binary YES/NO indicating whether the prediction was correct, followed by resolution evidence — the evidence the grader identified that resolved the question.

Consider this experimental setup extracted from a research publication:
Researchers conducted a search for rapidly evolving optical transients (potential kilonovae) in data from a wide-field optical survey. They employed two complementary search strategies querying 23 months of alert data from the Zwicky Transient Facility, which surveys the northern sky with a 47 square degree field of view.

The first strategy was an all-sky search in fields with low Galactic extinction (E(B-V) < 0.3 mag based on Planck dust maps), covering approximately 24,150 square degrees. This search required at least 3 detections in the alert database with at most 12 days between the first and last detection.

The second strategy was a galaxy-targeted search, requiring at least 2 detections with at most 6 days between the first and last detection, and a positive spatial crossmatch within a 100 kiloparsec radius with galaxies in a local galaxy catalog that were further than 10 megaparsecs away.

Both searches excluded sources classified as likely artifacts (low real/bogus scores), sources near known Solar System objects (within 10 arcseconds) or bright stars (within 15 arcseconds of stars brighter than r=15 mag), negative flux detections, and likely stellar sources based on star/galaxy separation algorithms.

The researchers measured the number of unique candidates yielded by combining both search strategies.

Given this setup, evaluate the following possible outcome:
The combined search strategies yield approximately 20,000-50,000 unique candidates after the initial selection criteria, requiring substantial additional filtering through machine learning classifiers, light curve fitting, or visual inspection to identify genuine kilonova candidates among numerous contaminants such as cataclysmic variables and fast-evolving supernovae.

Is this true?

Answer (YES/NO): NO